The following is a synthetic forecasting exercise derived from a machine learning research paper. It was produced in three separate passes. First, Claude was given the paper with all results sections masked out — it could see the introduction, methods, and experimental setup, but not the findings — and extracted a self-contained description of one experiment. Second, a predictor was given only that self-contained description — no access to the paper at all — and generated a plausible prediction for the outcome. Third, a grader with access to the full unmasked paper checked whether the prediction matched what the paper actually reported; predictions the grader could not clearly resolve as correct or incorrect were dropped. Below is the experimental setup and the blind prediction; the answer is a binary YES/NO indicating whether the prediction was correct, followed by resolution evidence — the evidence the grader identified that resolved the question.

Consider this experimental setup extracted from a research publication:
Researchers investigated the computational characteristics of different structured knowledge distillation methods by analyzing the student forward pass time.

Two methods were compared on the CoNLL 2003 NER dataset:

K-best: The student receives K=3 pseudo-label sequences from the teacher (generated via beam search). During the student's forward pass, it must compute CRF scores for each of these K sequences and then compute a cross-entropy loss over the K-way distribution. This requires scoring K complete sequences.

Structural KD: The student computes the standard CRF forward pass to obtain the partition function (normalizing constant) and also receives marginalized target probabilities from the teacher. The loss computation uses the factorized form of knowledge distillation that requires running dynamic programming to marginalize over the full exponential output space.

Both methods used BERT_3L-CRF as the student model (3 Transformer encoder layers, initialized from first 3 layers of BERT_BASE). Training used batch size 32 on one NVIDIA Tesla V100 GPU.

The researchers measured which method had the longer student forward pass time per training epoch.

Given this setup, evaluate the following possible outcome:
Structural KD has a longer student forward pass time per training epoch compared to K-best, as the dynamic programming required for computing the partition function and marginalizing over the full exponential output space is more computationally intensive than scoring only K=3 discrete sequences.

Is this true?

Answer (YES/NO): YES